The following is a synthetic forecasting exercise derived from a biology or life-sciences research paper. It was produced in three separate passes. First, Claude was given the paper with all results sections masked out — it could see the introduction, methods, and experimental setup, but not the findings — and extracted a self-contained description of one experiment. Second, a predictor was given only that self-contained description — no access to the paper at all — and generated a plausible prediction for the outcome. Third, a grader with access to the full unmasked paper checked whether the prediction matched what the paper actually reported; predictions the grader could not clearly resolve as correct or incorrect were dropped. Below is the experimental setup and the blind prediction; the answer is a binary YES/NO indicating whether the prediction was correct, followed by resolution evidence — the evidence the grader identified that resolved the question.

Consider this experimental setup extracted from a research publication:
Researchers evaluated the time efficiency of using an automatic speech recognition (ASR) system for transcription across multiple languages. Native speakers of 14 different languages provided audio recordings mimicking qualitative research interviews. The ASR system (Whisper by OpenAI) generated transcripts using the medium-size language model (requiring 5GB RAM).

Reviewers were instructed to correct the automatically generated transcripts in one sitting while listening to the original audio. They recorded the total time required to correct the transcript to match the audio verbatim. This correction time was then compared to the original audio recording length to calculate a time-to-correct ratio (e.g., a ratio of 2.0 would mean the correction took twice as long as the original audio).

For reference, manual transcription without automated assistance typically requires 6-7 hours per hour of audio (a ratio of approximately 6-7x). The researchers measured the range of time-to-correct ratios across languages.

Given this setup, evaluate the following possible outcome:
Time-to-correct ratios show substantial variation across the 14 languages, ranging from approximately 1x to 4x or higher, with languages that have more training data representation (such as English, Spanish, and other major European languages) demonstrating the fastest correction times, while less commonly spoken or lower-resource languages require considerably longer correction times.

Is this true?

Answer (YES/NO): YES